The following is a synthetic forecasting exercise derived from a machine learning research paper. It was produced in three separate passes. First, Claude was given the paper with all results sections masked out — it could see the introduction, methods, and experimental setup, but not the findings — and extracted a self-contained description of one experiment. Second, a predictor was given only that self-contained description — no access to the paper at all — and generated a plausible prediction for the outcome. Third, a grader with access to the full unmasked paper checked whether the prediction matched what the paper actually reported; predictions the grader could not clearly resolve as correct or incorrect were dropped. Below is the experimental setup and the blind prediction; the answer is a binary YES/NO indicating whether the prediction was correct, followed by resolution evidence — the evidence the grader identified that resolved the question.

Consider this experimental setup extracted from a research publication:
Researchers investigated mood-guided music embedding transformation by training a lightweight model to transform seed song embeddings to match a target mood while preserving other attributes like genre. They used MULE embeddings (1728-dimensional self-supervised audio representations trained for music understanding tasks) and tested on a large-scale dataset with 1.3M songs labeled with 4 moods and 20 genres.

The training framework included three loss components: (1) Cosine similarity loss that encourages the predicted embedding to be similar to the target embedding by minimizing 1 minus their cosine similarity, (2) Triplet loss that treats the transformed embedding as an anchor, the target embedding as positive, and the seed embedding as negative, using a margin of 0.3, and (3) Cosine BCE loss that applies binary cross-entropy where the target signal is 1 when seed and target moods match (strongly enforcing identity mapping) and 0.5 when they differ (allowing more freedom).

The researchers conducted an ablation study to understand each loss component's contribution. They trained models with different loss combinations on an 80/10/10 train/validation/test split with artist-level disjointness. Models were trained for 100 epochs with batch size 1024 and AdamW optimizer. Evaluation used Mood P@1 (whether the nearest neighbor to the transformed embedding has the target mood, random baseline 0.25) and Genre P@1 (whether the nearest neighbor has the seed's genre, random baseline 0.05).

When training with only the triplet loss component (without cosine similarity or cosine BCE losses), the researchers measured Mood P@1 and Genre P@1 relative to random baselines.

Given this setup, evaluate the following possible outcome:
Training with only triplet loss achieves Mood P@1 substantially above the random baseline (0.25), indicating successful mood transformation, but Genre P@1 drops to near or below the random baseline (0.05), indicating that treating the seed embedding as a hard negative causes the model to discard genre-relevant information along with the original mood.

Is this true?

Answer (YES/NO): YES